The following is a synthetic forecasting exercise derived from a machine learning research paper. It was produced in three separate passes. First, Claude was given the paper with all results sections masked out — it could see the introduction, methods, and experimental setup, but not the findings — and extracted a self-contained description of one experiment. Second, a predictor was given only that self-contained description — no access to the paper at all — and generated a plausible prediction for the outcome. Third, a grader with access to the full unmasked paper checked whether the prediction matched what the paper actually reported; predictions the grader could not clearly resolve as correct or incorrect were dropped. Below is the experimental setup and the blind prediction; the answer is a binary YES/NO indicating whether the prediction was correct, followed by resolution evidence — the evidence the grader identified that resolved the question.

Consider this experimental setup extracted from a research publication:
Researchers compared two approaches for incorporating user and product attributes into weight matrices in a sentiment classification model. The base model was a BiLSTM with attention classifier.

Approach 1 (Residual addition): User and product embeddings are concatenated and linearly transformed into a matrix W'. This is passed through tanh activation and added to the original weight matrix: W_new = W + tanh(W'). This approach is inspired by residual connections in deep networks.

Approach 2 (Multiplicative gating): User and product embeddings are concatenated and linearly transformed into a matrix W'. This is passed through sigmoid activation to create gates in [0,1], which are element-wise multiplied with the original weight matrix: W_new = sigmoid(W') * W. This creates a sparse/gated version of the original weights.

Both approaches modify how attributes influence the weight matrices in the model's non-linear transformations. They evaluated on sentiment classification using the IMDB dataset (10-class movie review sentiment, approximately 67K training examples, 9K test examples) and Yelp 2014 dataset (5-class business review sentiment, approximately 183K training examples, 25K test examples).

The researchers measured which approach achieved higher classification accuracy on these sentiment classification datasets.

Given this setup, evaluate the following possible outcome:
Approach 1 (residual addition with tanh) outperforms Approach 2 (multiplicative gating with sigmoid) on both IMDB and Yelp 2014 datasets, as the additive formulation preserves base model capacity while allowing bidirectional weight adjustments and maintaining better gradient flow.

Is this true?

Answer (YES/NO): NO